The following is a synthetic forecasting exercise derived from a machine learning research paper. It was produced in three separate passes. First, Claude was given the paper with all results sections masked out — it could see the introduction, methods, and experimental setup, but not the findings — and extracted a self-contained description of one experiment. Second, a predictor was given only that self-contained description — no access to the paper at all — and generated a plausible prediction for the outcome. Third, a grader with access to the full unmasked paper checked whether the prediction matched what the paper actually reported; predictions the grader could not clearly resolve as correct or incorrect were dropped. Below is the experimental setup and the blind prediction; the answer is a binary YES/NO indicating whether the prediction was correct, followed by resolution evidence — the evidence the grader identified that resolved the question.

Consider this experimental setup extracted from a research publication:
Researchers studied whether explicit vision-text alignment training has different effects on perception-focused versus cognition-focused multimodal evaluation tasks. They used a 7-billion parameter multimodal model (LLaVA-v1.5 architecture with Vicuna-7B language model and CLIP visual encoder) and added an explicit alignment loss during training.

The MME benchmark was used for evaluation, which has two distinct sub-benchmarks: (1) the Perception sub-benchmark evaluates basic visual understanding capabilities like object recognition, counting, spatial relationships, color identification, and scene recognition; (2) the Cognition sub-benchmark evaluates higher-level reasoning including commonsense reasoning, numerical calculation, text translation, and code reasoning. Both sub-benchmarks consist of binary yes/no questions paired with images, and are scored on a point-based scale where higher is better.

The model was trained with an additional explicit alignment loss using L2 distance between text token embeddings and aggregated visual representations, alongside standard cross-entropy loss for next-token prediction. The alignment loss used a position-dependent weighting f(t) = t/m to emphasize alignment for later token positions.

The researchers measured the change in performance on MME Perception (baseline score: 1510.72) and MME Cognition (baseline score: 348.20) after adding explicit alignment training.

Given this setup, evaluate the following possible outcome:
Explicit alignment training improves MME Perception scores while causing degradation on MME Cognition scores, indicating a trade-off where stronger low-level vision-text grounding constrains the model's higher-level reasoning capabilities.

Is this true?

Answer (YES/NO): NO